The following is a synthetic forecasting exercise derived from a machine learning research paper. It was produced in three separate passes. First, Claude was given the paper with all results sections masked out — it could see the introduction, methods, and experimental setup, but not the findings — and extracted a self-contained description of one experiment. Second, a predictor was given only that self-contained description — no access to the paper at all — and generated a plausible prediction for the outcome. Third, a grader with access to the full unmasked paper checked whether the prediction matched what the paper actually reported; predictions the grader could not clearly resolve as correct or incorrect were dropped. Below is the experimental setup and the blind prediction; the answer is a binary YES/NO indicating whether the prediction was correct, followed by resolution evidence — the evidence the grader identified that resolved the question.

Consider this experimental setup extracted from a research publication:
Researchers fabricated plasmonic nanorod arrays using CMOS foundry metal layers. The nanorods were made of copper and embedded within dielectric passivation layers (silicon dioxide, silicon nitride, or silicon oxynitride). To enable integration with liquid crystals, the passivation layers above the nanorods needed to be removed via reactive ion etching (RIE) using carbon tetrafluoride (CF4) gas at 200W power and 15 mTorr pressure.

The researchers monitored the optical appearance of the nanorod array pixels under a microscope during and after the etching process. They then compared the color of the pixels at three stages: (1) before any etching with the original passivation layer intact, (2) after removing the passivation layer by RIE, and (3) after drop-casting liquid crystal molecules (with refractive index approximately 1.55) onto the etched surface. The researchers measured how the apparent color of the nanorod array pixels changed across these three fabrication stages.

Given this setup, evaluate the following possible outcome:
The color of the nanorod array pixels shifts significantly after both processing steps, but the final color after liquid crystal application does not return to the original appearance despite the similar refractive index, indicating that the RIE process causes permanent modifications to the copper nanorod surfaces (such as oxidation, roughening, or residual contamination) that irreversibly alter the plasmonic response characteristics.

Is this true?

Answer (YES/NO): NO